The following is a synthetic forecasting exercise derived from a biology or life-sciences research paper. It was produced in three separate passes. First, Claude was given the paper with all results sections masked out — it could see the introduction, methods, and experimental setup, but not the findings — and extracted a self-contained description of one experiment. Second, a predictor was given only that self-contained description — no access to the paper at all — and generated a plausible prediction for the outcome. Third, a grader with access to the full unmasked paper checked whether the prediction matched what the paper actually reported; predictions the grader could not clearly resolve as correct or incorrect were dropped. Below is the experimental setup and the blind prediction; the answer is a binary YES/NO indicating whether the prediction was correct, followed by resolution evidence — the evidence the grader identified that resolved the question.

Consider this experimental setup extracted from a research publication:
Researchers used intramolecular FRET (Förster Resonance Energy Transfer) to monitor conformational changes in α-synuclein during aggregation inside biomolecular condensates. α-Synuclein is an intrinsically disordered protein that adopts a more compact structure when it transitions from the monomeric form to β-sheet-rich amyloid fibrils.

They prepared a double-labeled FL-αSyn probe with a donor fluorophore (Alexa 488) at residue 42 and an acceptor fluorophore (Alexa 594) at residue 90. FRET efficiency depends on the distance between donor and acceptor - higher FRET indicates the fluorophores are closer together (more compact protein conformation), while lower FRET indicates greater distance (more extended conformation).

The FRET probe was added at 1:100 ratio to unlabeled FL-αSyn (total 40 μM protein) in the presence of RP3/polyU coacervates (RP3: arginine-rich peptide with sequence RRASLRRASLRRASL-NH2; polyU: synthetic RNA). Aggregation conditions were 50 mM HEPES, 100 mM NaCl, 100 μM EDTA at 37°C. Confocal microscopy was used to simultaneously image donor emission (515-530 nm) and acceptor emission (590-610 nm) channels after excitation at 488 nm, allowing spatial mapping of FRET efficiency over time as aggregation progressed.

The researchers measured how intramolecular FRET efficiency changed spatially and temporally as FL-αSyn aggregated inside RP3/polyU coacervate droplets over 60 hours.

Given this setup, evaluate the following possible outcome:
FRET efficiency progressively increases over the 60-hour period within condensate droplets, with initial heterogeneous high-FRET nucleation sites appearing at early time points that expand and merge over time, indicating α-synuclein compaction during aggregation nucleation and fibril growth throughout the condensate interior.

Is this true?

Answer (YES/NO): NO